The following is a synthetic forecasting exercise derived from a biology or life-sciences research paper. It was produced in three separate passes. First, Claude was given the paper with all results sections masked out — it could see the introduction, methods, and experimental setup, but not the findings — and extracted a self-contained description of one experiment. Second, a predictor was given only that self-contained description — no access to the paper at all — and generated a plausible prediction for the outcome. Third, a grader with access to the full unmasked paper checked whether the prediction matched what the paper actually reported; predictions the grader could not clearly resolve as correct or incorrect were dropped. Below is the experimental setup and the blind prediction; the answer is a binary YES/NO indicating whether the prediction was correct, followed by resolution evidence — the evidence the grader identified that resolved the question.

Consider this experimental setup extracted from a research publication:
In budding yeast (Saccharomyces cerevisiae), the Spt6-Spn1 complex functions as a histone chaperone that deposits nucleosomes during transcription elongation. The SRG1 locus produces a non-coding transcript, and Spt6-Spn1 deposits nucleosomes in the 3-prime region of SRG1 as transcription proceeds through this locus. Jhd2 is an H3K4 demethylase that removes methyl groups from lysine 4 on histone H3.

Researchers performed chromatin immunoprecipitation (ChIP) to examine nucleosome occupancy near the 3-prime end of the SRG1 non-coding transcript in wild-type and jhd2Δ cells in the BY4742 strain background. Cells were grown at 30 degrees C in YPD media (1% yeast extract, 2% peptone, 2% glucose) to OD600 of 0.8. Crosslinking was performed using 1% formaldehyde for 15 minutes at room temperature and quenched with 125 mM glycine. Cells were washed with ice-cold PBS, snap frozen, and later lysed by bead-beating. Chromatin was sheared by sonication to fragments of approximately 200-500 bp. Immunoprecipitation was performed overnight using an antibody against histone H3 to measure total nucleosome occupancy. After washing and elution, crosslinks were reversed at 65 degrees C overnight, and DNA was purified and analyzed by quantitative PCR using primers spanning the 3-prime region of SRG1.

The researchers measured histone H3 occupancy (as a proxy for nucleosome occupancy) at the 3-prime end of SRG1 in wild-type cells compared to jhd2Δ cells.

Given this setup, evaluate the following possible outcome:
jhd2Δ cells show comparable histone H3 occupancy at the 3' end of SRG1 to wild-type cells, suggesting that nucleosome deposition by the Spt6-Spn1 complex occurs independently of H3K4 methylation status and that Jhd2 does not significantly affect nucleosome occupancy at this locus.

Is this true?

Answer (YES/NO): NO